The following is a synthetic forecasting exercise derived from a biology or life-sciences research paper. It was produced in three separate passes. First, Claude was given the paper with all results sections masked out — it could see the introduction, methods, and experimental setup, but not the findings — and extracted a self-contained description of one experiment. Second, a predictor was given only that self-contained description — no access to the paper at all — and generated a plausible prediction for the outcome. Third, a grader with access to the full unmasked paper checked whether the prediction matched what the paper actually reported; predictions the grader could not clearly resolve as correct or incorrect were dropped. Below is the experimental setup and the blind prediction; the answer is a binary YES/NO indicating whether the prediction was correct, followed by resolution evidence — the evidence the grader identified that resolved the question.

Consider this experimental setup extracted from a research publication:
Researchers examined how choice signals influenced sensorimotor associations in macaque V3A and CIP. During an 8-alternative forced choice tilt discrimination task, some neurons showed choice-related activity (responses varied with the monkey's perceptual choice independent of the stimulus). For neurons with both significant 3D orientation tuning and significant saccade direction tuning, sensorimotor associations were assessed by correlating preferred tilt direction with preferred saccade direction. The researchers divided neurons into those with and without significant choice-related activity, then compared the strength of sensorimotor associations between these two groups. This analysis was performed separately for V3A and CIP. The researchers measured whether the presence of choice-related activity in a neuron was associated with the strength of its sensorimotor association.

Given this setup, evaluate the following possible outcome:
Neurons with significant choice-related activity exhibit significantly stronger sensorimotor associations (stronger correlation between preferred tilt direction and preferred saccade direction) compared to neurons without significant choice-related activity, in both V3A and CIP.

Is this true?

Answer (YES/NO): YES